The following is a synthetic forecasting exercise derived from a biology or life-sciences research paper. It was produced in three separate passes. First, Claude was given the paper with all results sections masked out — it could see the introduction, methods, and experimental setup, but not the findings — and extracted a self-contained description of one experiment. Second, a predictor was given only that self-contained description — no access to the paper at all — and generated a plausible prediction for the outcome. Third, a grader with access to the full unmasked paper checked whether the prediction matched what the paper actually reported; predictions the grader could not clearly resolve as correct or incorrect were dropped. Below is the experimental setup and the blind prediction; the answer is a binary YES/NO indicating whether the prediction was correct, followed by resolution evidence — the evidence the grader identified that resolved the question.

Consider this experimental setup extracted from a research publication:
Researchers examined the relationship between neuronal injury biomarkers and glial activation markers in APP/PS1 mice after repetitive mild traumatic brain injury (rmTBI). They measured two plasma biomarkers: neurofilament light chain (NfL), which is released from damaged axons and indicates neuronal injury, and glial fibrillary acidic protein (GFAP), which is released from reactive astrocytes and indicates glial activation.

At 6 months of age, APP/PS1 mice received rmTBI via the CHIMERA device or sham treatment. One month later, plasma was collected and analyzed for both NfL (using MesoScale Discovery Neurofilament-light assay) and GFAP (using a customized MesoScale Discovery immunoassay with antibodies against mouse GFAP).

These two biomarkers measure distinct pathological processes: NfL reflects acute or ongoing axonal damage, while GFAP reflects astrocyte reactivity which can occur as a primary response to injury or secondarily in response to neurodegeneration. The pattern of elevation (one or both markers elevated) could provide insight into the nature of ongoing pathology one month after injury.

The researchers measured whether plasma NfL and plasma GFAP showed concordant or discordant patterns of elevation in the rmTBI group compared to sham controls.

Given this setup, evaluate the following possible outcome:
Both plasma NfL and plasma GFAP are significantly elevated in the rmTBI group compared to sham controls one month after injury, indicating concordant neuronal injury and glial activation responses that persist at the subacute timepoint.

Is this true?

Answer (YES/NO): NO